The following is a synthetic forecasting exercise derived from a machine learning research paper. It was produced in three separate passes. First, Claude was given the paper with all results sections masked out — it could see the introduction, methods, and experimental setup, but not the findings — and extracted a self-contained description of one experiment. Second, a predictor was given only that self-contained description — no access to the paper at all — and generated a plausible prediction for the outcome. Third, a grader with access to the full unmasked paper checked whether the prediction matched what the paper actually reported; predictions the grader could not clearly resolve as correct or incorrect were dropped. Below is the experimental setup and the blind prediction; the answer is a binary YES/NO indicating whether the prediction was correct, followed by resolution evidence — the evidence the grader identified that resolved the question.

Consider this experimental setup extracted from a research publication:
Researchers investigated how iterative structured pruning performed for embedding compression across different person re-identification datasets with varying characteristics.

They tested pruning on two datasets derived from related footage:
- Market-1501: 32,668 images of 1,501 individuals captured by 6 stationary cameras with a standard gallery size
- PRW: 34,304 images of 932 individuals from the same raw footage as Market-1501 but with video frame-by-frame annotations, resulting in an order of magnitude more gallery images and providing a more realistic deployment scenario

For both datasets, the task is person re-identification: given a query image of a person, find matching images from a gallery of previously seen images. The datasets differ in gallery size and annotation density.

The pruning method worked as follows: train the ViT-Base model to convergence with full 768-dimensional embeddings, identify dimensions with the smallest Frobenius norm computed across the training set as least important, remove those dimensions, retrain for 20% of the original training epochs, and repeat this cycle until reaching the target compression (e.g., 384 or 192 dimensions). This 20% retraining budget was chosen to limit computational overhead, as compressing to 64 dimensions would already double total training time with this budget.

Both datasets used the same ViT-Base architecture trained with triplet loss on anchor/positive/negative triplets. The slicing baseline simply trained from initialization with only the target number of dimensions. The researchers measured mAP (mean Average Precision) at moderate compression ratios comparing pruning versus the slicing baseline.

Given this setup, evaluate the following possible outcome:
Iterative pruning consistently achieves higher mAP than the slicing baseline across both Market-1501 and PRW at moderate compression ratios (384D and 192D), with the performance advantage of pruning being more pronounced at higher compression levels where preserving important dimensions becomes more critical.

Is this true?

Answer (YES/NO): NO